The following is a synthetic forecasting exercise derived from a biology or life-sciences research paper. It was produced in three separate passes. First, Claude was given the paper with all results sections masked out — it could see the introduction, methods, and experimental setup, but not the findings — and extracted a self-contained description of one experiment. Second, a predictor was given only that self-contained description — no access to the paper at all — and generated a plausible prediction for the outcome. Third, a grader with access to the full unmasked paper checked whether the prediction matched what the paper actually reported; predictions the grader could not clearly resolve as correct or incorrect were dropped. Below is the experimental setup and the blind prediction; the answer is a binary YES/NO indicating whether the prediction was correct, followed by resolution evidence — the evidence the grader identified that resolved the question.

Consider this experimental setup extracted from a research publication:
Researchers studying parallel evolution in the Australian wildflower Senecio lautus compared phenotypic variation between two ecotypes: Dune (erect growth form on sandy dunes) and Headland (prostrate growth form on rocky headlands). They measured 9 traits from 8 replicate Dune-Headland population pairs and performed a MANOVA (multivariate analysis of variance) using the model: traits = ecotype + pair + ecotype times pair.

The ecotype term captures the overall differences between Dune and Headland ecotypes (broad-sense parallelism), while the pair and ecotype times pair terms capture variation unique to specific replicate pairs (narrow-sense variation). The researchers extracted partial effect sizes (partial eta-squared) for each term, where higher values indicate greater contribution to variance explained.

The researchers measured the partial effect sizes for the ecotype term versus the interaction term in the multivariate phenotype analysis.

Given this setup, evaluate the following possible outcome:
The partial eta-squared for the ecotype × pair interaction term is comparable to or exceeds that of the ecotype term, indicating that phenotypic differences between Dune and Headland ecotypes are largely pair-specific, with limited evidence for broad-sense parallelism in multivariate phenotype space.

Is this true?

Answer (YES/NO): NO